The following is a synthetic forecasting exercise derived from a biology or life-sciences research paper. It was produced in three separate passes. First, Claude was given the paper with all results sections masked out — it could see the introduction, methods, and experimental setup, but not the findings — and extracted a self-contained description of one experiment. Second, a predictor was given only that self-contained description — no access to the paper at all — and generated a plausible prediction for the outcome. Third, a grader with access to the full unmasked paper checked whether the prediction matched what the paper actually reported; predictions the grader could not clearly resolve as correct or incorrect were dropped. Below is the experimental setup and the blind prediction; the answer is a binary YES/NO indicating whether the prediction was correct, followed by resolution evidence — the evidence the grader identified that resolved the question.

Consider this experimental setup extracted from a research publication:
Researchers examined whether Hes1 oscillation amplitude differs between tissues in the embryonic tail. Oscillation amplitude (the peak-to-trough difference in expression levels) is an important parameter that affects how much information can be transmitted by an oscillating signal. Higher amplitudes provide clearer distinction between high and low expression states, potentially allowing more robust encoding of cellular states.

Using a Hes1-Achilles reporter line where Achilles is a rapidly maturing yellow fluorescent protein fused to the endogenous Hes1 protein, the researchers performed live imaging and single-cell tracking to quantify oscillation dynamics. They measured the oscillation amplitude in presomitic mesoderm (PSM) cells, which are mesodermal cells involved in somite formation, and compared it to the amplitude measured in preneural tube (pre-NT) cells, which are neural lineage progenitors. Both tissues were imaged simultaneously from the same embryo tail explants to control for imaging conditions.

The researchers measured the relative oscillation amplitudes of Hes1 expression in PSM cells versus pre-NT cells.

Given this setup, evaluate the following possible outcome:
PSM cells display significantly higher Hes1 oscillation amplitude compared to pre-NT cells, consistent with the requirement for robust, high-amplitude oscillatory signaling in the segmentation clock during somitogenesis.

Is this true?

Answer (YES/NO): YES